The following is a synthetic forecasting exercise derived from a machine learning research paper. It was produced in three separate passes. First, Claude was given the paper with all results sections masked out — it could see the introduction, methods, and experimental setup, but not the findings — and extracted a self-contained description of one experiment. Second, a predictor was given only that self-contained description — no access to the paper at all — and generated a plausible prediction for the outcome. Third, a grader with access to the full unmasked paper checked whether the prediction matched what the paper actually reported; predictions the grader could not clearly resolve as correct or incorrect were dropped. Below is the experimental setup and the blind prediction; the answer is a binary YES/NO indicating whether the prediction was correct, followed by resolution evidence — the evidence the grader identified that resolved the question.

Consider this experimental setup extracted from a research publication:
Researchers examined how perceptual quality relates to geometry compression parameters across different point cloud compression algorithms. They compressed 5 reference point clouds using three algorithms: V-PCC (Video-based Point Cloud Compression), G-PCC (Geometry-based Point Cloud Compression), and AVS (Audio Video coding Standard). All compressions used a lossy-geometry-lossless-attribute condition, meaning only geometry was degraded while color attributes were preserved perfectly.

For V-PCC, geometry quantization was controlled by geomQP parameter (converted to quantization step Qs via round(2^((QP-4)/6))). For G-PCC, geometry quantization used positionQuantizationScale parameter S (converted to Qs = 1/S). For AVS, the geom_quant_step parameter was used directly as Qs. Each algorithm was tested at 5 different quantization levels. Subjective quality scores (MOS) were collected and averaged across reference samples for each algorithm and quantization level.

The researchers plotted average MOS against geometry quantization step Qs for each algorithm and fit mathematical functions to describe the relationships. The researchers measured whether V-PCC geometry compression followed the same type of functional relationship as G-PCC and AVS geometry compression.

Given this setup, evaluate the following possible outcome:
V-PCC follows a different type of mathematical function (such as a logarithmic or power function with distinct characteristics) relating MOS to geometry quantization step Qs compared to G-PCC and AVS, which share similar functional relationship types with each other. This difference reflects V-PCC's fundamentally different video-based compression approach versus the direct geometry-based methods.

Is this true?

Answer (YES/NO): YES